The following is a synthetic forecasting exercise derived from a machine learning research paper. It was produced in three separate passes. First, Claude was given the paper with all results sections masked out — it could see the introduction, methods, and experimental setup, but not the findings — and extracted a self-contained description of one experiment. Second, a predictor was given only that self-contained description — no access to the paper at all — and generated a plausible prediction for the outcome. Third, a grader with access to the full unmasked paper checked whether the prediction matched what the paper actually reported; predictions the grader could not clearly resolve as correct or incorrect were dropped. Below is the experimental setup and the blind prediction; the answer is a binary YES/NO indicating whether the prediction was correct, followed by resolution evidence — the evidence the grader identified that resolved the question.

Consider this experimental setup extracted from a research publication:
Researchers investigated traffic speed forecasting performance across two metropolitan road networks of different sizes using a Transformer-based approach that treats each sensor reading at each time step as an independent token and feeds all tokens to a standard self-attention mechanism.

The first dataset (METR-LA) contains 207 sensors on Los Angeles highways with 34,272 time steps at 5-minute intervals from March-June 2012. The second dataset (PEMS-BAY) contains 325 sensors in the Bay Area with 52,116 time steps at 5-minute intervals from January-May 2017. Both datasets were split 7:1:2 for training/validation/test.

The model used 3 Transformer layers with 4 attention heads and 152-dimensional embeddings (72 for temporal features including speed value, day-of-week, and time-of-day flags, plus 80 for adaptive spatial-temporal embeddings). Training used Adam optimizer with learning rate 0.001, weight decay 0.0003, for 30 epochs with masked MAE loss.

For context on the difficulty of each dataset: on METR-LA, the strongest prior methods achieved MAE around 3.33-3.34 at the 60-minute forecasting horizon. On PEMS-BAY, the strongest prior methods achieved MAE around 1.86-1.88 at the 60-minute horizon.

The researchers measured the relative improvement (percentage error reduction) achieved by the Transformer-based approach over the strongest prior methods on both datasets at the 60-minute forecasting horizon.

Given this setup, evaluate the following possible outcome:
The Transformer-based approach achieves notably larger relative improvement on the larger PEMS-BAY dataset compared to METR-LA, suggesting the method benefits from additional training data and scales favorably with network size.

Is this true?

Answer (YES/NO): YES